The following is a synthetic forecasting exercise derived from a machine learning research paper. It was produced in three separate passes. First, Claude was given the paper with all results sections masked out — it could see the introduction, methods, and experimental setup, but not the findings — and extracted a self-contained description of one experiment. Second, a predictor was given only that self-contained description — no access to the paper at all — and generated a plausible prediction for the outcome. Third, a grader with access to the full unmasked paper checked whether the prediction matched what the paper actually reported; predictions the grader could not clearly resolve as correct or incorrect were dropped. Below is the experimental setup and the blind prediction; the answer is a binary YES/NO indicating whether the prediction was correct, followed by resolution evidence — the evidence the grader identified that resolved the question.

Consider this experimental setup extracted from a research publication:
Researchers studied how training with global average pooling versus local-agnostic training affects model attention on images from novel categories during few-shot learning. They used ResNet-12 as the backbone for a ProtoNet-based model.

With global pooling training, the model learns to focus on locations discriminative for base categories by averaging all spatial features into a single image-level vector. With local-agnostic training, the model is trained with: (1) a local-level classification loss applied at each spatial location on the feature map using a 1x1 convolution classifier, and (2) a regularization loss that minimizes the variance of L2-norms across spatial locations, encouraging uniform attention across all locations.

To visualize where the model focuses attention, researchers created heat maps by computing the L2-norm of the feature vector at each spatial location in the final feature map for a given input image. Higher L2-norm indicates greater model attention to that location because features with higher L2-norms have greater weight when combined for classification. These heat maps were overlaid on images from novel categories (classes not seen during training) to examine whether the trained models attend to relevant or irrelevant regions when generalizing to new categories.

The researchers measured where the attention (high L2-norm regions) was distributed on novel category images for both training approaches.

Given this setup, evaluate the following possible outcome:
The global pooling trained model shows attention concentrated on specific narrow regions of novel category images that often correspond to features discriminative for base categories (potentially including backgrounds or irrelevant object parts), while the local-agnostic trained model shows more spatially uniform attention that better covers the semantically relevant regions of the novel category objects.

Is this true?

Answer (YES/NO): YES